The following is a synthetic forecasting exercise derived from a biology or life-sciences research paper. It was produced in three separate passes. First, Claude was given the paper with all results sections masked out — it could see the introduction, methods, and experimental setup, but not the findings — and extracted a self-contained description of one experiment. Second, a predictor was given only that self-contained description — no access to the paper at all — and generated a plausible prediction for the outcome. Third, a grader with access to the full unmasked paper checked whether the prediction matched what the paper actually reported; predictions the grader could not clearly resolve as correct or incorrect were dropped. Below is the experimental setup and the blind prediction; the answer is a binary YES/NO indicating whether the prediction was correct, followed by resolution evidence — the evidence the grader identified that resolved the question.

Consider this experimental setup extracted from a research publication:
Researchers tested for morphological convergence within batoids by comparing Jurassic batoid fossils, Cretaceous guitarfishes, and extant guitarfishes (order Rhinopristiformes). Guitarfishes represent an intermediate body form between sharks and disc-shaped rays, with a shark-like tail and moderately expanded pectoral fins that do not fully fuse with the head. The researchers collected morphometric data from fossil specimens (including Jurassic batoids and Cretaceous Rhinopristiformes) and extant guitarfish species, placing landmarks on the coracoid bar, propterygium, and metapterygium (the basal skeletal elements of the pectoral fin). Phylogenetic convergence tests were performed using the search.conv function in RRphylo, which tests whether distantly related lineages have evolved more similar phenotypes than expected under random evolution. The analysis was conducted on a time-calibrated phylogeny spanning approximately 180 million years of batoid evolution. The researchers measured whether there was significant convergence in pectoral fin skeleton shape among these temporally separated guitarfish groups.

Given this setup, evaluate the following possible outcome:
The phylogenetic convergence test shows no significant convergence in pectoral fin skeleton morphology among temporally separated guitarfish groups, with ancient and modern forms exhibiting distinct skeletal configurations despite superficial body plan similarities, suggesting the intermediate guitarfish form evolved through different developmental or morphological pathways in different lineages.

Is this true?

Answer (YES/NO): NO